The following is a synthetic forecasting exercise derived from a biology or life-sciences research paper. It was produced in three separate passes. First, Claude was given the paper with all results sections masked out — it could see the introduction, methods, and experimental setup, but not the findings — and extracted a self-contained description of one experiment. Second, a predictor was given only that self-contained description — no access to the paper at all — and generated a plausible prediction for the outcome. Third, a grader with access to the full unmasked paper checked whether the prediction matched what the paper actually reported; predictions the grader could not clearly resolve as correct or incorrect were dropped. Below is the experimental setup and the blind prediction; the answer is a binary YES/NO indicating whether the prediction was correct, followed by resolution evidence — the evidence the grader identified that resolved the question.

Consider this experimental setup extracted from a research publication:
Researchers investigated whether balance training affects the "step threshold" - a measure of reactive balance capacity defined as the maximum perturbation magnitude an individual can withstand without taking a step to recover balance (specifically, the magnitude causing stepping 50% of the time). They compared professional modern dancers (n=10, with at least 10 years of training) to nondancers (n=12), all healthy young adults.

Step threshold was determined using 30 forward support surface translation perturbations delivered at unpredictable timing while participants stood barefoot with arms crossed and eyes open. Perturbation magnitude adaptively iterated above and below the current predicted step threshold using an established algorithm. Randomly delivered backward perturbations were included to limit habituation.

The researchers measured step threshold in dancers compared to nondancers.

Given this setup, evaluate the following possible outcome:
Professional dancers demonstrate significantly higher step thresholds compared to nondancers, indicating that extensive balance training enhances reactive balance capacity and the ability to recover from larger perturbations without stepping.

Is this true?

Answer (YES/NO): NO